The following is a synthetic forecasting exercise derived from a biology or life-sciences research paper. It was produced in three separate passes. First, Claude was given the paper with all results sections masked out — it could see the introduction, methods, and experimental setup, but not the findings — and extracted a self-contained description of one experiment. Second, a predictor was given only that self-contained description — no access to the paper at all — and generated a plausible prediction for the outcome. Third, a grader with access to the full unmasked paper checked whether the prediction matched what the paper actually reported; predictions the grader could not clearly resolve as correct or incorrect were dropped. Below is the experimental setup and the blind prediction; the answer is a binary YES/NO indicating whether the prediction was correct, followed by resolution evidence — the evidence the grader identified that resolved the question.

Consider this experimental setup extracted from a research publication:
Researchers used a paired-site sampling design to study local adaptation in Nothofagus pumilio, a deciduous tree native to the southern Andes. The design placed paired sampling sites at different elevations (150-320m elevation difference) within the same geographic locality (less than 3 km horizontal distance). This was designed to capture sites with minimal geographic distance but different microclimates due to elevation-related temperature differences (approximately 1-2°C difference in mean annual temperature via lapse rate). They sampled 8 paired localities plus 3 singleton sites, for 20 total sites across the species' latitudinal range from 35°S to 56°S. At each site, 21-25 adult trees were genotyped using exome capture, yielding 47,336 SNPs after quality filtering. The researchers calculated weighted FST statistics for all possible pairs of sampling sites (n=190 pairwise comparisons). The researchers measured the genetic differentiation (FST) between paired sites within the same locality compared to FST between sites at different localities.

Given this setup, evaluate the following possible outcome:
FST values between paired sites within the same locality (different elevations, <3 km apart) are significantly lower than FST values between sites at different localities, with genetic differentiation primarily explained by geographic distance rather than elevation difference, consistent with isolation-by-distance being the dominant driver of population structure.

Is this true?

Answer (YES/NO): NO